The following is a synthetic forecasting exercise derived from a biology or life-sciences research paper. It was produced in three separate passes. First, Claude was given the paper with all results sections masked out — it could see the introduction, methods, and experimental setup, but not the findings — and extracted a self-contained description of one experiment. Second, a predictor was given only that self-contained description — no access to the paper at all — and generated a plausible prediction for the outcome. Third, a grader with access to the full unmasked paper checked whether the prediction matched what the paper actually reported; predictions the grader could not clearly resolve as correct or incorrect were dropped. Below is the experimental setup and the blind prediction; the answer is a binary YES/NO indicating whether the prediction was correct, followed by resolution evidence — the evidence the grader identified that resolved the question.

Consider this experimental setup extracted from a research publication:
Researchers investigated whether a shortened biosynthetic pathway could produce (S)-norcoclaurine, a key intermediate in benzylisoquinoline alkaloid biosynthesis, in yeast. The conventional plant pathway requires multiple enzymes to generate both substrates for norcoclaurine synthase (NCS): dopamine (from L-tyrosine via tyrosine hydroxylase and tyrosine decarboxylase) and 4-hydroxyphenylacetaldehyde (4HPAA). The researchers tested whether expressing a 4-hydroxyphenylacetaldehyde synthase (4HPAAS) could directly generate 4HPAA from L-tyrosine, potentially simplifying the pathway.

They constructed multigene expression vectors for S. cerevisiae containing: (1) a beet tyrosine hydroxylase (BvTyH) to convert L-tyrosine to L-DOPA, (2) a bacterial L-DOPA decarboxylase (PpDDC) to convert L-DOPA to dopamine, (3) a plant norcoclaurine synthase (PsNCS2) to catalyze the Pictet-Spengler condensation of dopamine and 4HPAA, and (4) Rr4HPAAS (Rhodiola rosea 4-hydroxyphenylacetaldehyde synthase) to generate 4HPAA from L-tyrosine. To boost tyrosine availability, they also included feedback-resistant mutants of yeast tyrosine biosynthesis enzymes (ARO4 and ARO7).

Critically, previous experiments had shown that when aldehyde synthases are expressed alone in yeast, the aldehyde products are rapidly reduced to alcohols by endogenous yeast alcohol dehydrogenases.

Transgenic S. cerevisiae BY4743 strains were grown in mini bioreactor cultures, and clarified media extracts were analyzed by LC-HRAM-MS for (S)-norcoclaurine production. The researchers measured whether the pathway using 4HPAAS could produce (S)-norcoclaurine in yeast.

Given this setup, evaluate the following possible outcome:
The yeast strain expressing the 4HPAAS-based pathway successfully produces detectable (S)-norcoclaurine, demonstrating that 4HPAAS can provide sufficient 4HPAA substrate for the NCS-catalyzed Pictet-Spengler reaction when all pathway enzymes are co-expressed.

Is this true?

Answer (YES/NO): YES